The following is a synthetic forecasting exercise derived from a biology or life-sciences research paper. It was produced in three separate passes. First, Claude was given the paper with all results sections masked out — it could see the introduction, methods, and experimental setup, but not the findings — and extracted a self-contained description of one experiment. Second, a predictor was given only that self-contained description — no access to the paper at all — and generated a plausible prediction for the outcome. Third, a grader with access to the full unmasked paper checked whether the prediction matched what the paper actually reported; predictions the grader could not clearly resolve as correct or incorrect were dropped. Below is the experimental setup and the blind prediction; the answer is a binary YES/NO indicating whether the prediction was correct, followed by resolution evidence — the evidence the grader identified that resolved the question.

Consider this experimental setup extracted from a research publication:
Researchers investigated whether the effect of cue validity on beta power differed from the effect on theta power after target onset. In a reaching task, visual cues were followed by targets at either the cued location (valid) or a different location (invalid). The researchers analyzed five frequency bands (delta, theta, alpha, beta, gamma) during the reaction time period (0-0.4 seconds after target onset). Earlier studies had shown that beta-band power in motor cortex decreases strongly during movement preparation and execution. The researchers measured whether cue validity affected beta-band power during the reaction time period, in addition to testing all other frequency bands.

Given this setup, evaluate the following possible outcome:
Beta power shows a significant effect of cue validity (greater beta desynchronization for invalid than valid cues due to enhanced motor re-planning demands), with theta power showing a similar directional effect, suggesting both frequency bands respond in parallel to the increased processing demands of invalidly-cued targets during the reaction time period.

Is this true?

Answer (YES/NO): NO